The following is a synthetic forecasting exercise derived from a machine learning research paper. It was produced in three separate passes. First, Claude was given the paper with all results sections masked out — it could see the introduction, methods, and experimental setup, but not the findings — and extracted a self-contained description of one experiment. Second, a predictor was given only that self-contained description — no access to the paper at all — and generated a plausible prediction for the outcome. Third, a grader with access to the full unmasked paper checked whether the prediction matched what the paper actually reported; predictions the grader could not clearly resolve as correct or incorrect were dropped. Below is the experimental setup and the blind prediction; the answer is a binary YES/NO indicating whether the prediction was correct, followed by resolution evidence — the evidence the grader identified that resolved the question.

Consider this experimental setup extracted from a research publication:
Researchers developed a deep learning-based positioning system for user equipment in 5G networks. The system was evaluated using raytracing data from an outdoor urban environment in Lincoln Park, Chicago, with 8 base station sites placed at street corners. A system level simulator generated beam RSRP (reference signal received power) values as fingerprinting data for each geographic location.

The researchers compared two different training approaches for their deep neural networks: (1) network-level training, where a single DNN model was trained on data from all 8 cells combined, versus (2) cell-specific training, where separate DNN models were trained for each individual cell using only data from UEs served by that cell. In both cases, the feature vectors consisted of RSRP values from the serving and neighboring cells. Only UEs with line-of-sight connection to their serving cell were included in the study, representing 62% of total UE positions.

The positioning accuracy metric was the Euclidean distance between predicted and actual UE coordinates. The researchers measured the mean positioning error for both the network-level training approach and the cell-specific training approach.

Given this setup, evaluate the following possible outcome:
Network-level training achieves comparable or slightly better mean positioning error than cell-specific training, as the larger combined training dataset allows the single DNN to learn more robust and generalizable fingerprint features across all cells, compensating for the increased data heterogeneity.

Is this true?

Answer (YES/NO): NO